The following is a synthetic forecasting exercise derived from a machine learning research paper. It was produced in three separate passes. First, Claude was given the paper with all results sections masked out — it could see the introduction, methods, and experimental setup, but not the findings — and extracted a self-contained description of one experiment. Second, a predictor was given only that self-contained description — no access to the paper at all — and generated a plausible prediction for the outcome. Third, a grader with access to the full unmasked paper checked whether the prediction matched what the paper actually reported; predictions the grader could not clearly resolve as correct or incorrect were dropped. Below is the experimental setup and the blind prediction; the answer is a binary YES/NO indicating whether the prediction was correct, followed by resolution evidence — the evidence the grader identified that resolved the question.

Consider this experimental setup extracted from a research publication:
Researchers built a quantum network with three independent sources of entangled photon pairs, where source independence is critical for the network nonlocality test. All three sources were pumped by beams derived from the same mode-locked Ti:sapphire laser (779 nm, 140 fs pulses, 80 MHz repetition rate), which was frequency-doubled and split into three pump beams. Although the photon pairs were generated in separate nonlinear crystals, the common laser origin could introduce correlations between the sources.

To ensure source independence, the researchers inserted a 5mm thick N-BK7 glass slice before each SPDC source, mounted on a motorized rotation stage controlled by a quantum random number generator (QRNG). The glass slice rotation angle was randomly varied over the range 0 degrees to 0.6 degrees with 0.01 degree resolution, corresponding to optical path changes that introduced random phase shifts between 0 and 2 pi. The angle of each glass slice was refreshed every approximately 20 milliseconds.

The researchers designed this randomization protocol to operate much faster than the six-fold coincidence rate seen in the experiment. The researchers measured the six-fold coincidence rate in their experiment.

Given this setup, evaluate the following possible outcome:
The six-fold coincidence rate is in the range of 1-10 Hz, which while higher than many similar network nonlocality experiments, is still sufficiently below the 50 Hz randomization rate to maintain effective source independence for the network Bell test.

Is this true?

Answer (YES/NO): NO